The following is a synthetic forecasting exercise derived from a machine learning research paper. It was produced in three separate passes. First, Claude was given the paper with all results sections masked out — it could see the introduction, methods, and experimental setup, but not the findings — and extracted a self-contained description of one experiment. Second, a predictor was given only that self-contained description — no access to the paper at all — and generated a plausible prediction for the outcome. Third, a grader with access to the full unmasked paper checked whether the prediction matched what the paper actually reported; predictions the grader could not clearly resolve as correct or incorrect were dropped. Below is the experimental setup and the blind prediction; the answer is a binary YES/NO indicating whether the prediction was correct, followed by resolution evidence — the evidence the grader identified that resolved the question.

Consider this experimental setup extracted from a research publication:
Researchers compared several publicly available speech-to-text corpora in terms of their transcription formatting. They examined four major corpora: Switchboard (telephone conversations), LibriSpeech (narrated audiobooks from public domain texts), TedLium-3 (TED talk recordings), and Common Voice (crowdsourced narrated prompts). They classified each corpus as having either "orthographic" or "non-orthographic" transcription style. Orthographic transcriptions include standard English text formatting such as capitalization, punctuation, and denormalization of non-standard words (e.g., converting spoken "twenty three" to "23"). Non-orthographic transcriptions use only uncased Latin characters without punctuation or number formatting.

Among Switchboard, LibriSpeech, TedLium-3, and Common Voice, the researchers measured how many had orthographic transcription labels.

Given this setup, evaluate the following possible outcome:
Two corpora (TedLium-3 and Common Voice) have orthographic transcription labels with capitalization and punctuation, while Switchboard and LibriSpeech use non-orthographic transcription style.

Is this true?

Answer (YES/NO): NO